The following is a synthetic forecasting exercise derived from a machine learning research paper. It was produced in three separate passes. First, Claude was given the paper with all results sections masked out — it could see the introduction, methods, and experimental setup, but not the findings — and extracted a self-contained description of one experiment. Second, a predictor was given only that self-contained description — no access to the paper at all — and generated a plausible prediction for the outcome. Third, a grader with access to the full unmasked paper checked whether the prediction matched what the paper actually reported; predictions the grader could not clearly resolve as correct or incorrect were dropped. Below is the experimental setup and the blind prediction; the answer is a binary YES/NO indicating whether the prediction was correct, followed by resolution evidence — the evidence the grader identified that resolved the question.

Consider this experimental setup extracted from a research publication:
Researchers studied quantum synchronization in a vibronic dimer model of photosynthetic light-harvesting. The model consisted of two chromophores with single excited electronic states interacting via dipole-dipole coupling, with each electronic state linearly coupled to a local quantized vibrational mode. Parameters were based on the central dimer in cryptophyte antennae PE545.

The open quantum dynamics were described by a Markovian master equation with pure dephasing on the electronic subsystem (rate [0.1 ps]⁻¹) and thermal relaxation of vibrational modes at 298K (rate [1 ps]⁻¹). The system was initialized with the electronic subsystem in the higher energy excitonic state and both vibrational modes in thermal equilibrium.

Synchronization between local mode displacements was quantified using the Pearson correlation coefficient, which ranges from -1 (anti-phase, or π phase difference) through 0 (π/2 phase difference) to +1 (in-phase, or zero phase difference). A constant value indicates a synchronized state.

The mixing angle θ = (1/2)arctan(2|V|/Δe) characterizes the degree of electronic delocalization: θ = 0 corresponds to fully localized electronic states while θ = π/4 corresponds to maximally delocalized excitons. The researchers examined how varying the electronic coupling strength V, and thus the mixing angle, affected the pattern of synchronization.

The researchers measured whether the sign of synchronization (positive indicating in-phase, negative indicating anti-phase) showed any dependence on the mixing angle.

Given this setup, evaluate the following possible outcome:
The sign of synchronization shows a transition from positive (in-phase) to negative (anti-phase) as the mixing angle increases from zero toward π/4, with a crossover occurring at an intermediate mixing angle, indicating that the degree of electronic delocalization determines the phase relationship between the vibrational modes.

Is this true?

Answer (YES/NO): NO